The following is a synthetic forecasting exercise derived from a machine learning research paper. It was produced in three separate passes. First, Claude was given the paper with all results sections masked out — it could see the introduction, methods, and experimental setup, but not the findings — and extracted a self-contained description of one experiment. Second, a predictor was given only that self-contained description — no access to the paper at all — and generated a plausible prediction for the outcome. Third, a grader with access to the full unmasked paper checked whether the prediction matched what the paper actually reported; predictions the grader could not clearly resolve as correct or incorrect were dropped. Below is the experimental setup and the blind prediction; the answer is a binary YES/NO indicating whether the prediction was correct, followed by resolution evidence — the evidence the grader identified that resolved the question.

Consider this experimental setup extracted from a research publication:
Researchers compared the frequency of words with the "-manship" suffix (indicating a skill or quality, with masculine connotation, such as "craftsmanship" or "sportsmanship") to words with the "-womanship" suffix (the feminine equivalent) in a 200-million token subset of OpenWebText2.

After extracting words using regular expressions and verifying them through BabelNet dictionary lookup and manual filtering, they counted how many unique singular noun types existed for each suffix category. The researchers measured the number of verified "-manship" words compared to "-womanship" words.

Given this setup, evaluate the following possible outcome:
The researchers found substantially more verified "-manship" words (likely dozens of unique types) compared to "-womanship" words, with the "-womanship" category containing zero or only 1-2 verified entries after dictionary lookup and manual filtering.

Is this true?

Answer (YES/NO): YES